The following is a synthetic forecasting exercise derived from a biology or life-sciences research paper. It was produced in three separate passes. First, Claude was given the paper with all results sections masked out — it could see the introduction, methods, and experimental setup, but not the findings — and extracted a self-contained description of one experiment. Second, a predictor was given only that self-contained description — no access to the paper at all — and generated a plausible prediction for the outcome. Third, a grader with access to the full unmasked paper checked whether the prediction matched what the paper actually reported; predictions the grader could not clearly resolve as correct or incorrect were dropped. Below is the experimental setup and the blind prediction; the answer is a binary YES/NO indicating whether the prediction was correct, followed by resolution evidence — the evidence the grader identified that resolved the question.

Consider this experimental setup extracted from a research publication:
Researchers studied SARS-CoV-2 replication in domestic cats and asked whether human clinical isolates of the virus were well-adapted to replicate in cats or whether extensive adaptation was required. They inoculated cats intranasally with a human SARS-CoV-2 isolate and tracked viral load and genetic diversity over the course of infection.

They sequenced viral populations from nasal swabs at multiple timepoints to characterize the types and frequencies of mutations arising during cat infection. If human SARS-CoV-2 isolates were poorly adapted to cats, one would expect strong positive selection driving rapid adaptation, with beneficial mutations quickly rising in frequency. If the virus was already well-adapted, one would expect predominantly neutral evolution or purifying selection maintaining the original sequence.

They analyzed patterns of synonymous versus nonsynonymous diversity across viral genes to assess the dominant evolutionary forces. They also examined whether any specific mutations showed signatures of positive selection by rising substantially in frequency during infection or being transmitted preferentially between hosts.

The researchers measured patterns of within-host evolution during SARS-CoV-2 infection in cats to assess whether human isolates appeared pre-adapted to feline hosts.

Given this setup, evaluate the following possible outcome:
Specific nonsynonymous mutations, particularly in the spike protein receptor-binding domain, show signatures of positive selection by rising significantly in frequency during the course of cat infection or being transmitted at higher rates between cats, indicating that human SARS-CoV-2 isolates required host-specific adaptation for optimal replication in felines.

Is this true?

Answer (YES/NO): NO